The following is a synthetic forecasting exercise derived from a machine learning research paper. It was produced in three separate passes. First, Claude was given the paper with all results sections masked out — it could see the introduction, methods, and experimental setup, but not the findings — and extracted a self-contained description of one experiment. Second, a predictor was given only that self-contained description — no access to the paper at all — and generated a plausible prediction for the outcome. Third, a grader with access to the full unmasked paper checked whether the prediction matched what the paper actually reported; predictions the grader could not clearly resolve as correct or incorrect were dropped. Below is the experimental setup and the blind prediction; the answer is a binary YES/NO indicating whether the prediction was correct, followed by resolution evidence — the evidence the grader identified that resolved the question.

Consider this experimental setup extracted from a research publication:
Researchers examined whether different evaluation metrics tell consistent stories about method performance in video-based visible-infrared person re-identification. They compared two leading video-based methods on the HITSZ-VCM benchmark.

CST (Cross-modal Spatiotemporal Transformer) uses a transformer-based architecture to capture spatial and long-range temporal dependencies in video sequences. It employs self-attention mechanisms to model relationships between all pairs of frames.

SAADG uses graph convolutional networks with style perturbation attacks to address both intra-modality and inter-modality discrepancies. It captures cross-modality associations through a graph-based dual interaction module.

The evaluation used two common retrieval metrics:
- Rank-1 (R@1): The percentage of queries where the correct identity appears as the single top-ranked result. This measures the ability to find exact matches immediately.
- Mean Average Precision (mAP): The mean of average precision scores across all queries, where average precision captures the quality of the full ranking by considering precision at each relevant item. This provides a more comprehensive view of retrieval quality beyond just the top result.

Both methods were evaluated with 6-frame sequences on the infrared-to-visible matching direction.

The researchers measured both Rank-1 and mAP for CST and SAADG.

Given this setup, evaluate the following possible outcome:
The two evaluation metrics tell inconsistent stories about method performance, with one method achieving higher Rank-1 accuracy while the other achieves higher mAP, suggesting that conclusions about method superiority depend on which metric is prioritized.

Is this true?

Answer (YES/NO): YES